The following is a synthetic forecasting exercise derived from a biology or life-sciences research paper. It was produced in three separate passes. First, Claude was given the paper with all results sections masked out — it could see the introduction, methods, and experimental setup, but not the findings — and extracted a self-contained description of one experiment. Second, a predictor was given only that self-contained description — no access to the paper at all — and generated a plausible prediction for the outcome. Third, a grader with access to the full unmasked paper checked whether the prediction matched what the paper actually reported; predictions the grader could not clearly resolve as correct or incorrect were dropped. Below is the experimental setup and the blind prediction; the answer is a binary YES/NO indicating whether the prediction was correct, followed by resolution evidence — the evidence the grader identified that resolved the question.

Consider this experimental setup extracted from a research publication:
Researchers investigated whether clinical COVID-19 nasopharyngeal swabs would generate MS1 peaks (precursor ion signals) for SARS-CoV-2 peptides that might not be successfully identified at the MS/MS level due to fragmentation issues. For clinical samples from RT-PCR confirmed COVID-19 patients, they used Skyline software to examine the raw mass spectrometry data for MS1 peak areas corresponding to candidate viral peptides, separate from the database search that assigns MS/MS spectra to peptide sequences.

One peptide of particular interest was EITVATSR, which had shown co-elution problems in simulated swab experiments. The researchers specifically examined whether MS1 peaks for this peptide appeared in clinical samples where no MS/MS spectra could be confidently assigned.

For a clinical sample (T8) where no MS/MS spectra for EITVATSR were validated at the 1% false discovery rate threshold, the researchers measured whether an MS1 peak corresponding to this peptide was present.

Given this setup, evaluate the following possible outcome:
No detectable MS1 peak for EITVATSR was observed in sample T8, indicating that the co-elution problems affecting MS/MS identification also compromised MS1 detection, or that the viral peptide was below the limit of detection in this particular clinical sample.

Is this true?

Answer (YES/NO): NO